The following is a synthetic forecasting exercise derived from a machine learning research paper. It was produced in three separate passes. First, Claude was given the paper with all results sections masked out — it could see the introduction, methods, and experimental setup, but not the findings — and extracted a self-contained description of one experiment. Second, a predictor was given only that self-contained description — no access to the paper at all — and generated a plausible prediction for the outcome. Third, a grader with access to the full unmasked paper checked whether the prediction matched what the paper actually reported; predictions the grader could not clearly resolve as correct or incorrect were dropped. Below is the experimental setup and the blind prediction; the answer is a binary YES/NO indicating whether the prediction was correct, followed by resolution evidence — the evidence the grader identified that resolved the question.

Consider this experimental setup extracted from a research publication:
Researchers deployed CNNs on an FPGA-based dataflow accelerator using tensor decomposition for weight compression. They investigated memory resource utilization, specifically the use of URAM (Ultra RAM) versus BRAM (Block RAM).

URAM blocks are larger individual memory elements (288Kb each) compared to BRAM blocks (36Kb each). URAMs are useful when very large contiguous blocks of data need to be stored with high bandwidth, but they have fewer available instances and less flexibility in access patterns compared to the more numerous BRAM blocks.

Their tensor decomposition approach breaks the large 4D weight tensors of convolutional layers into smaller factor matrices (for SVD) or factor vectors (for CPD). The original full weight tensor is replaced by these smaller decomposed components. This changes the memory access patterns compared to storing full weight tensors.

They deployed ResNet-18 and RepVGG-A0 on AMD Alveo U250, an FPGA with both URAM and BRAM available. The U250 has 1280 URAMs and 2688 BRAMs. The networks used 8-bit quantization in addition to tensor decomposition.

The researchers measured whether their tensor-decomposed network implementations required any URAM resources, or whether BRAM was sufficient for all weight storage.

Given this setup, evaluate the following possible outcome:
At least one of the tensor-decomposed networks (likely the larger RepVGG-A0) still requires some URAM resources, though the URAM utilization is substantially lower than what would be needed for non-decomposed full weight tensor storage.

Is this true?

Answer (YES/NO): NO